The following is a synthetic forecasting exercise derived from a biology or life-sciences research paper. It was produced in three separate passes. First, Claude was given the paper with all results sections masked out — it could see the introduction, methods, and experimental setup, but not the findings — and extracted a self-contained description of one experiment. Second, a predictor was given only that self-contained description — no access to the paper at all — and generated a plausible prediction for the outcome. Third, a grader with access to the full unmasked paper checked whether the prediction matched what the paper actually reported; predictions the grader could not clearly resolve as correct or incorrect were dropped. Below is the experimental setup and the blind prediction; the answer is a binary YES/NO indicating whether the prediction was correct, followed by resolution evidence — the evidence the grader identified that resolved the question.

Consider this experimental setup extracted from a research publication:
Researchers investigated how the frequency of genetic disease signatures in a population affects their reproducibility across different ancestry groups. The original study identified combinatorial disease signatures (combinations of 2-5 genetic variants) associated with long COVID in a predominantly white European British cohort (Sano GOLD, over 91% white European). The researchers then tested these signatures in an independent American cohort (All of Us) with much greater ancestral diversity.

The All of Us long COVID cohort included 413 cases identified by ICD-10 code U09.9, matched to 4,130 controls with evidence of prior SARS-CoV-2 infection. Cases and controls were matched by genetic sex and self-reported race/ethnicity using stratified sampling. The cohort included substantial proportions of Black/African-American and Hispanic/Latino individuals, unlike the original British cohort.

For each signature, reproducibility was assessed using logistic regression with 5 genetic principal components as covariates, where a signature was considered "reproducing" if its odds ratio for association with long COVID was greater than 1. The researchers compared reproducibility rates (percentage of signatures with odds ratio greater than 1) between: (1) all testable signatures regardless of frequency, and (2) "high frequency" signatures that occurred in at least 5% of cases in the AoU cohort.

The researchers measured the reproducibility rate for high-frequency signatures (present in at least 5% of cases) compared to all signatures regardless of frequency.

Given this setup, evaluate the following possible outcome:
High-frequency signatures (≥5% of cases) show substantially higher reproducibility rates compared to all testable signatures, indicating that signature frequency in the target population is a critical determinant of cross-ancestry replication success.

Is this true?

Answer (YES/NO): YES